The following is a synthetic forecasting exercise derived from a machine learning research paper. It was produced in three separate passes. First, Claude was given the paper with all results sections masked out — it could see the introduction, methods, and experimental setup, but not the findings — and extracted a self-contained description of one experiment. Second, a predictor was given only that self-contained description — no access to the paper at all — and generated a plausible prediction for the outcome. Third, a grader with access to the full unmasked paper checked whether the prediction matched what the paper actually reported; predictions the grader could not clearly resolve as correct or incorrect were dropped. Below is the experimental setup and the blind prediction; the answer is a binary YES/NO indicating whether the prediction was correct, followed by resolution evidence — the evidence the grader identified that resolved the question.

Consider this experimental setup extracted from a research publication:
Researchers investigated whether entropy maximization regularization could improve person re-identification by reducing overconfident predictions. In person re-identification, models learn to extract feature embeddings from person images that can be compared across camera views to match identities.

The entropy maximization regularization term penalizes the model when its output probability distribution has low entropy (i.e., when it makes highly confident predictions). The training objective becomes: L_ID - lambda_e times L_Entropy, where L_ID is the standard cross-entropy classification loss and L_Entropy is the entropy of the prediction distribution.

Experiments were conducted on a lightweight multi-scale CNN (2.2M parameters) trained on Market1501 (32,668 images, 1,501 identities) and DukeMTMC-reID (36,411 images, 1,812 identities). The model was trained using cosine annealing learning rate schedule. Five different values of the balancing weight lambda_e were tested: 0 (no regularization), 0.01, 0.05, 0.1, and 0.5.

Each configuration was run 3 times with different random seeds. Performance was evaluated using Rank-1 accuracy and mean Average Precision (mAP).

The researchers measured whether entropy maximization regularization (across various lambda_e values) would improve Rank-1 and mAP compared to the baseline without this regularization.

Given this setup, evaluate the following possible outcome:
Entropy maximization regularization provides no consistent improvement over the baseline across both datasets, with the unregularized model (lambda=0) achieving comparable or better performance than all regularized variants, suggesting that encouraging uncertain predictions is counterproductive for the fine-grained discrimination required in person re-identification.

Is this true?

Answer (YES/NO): YES